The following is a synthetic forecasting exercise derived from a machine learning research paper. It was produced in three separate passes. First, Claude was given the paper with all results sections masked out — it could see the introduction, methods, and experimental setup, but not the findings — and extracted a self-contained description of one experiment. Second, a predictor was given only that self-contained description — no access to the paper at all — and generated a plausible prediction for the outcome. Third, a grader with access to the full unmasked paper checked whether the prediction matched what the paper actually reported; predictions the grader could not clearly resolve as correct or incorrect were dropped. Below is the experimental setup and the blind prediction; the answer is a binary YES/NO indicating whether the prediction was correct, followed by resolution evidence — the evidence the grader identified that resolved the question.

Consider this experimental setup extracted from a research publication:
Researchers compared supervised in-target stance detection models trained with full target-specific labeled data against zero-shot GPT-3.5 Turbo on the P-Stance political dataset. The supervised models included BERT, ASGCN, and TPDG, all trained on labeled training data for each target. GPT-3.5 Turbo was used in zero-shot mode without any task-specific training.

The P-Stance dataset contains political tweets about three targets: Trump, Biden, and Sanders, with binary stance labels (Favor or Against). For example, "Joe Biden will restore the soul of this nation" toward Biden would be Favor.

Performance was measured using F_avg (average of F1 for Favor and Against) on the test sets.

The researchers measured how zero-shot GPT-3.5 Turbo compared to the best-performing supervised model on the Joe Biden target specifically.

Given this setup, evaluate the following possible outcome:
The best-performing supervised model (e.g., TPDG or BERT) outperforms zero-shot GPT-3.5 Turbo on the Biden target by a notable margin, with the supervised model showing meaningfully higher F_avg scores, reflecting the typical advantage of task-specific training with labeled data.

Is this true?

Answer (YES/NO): NO